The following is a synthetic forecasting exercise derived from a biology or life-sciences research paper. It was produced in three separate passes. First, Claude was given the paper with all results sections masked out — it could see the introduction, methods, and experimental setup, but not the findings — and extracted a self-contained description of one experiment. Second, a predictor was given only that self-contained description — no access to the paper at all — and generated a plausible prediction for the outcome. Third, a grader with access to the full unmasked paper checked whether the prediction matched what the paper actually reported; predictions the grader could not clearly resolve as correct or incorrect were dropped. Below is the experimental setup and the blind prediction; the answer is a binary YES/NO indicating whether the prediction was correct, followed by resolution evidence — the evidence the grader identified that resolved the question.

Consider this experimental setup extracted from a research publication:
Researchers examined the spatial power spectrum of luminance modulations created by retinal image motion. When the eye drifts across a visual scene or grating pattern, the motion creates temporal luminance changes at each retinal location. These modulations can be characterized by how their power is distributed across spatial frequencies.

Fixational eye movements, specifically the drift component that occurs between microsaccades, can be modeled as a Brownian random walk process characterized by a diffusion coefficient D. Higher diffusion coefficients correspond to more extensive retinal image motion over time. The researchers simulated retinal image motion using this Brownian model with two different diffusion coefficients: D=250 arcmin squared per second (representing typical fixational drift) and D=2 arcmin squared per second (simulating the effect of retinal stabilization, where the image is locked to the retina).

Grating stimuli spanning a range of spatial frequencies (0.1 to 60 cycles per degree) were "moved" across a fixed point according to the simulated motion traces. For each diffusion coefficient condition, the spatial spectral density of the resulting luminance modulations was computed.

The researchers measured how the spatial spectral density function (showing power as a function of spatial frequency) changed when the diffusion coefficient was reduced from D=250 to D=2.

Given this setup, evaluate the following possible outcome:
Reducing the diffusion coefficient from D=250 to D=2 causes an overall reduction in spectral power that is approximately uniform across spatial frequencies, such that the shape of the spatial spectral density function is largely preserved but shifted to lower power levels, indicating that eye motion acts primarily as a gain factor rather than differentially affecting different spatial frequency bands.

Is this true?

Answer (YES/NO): NO